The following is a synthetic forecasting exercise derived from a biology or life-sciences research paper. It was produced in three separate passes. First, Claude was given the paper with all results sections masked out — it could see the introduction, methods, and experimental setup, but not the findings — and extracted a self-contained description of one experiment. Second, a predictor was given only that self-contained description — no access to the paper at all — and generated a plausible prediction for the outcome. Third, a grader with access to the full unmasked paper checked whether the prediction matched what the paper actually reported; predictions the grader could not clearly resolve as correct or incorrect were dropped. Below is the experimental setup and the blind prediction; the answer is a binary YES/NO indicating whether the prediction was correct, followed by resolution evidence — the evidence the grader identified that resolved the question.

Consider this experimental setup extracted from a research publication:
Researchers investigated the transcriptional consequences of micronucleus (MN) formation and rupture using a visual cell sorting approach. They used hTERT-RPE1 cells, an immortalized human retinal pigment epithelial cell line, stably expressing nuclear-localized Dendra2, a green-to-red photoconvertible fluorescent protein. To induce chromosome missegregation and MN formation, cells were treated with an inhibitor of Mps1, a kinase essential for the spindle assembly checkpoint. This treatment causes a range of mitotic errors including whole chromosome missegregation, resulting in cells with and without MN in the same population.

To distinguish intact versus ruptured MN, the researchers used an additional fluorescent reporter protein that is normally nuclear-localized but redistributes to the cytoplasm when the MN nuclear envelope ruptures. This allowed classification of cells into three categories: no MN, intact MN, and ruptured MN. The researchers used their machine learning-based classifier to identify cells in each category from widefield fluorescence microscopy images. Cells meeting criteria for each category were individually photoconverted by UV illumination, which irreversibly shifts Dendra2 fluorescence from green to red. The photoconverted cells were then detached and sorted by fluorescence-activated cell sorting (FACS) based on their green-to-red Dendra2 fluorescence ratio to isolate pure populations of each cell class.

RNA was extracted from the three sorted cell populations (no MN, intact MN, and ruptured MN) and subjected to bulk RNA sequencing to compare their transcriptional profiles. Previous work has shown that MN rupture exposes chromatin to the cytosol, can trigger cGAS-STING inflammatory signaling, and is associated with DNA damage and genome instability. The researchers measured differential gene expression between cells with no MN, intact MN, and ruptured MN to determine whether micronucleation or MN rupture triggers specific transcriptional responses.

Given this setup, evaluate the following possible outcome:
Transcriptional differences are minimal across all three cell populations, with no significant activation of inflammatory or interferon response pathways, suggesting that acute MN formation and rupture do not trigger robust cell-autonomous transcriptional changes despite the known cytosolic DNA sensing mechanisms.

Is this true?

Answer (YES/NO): YES